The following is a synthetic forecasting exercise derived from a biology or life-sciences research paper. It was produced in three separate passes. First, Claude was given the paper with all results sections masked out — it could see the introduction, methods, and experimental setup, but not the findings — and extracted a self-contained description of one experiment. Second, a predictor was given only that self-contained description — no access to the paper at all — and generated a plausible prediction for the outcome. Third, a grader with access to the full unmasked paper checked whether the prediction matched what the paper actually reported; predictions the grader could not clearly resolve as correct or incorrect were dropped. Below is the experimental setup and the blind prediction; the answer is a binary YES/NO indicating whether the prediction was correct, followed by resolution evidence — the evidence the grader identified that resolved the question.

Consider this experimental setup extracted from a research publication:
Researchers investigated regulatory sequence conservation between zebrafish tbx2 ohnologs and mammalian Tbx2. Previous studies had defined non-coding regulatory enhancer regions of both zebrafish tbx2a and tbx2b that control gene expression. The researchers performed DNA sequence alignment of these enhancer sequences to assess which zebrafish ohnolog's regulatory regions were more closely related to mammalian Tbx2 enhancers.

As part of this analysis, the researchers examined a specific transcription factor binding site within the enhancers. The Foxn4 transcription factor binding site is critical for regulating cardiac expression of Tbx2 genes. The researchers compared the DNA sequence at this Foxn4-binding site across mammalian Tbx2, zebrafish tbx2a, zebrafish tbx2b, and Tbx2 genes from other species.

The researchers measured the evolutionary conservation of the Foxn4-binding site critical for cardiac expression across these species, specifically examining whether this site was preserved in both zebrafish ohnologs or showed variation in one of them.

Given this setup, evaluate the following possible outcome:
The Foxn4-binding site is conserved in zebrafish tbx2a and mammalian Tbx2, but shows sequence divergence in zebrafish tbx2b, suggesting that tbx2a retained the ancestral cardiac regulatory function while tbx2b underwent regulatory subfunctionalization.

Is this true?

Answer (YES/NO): NO